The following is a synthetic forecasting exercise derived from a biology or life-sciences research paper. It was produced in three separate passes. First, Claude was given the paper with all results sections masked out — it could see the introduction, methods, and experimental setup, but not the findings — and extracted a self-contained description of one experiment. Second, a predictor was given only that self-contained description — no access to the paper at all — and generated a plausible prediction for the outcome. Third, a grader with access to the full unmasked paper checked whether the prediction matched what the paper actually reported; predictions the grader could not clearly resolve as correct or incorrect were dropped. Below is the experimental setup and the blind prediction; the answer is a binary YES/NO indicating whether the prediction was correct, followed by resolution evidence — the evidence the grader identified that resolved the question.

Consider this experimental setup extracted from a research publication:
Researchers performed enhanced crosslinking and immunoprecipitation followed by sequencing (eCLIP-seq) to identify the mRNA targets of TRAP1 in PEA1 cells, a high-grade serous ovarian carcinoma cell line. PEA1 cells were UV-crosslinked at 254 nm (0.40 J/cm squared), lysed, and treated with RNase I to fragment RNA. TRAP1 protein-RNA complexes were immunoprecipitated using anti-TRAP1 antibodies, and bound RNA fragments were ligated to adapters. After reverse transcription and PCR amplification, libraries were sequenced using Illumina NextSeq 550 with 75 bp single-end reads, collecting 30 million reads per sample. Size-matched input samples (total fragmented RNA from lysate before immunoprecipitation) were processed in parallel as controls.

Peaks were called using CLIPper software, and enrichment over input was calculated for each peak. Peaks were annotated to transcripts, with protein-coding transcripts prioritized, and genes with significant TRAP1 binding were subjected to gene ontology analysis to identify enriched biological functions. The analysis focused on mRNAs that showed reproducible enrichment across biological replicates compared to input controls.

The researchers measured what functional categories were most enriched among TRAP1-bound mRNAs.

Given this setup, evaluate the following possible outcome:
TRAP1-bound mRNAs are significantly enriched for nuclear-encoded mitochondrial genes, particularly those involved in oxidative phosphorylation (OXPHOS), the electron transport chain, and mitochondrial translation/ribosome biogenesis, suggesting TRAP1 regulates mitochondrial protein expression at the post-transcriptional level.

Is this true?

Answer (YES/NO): NO